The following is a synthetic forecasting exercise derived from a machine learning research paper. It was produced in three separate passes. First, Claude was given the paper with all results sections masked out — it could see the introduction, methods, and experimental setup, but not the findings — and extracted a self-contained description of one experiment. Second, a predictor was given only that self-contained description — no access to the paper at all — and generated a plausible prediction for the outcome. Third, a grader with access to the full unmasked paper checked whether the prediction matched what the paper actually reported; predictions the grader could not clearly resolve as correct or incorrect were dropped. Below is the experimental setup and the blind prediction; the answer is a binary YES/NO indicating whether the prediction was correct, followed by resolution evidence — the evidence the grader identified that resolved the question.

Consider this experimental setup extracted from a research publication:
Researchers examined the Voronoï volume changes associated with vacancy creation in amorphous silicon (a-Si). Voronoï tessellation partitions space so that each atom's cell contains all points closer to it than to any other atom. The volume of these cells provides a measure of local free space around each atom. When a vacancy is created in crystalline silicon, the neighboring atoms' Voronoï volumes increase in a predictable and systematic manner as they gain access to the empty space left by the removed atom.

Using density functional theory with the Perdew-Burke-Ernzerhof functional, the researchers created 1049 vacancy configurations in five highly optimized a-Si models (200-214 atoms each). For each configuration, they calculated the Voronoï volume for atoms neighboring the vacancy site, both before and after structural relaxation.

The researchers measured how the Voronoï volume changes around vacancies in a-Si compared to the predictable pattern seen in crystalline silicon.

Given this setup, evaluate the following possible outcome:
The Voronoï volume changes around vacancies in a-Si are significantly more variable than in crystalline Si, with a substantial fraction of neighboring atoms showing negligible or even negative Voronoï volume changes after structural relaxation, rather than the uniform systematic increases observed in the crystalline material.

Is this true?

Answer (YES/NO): NO